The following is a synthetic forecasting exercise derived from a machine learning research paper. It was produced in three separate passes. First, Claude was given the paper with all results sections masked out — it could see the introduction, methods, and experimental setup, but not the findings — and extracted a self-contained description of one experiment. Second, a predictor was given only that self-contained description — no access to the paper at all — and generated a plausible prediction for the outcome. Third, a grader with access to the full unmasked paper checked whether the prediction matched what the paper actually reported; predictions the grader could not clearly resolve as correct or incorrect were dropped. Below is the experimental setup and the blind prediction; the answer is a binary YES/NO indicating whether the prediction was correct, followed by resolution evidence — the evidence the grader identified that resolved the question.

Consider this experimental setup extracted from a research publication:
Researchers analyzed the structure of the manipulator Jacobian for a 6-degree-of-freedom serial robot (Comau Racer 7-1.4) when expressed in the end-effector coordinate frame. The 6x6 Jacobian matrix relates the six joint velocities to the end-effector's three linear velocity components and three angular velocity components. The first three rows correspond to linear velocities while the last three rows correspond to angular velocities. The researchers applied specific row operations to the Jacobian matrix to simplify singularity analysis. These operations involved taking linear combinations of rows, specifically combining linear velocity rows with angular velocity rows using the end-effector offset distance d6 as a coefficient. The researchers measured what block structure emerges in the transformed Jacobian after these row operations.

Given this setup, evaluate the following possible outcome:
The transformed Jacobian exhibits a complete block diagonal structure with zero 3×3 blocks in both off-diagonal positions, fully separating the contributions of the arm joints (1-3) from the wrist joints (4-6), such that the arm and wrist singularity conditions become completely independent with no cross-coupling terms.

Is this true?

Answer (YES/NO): NO